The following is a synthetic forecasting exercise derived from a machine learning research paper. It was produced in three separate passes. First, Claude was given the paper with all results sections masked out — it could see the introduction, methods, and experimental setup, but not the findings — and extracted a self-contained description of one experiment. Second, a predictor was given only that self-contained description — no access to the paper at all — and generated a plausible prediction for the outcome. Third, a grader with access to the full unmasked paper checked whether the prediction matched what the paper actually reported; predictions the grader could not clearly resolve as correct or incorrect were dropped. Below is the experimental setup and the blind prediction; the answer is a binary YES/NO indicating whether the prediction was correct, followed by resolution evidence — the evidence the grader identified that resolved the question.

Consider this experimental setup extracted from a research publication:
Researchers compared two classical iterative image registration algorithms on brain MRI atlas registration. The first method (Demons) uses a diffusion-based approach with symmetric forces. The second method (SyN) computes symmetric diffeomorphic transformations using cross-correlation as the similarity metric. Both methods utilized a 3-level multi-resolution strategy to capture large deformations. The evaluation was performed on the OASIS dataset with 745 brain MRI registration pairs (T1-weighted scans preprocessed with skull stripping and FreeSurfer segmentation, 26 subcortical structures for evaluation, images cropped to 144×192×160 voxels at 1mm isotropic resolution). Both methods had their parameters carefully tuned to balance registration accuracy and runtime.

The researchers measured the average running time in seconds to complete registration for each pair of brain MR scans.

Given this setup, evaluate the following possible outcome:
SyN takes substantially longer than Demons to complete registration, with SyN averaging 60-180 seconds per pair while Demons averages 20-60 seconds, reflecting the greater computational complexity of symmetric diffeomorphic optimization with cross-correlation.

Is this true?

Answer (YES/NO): NO